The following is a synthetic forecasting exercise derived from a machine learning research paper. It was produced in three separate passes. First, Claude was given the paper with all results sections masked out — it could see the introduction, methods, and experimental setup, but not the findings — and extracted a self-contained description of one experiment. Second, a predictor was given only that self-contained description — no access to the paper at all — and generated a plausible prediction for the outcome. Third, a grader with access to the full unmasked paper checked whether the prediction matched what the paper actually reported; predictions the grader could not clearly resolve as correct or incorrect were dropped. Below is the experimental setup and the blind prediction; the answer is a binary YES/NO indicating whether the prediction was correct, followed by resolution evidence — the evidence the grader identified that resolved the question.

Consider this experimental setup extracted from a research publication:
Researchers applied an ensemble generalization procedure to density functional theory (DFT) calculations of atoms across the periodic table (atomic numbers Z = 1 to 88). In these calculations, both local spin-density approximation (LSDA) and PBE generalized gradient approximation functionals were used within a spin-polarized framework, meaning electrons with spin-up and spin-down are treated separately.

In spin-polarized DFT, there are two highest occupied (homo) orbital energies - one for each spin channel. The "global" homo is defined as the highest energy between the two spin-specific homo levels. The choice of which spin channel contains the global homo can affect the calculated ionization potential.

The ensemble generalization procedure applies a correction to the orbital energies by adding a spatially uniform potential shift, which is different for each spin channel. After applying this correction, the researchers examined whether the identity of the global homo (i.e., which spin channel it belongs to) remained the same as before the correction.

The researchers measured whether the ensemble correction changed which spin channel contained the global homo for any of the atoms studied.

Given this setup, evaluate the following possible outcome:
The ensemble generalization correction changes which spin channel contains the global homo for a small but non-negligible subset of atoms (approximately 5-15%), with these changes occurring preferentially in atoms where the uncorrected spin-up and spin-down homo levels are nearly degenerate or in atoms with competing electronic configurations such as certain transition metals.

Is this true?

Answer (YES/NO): YES